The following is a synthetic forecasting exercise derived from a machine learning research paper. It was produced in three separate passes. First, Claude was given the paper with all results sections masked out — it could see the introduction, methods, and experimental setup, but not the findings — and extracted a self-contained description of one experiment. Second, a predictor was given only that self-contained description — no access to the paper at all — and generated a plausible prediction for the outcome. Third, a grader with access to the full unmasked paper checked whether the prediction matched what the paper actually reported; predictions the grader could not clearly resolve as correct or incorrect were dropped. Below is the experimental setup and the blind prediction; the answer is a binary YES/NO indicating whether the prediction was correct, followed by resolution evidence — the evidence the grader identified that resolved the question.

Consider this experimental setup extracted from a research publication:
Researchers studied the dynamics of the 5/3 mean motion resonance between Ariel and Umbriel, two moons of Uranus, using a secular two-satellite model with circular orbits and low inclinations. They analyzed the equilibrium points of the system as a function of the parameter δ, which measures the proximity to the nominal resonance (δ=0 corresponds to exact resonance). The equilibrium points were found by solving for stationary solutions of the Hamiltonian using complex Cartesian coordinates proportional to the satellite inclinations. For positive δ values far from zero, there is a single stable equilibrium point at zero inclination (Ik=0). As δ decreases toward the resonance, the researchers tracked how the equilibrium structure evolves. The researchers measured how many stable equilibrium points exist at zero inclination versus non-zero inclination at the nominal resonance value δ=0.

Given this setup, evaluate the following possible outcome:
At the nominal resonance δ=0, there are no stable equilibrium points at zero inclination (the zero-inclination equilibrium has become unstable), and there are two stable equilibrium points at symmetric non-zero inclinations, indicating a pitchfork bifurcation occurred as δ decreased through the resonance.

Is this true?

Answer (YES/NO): YES